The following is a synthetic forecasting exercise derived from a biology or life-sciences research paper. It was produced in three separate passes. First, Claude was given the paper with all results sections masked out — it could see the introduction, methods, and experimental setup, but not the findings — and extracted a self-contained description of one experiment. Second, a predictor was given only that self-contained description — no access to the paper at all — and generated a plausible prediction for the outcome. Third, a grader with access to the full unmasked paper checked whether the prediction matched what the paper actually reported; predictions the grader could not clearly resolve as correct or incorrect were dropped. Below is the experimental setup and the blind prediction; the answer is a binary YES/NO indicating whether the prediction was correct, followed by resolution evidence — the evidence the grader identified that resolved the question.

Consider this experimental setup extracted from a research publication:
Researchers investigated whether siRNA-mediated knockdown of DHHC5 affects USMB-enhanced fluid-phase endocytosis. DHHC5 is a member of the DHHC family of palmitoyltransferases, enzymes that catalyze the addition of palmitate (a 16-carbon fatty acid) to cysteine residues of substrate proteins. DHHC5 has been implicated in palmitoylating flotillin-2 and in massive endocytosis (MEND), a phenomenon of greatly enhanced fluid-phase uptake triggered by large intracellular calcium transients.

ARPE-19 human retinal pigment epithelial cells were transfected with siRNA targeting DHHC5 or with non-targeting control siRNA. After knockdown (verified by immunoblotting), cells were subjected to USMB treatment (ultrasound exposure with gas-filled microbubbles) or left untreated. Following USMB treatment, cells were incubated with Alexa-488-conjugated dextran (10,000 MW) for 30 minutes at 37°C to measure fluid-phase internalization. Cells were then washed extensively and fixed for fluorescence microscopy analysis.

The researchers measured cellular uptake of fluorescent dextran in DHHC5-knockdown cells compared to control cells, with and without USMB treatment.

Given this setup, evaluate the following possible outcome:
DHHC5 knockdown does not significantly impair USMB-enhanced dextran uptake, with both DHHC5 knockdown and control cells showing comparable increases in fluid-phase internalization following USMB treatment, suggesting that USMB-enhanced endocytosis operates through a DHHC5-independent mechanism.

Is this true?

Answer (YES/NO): NO